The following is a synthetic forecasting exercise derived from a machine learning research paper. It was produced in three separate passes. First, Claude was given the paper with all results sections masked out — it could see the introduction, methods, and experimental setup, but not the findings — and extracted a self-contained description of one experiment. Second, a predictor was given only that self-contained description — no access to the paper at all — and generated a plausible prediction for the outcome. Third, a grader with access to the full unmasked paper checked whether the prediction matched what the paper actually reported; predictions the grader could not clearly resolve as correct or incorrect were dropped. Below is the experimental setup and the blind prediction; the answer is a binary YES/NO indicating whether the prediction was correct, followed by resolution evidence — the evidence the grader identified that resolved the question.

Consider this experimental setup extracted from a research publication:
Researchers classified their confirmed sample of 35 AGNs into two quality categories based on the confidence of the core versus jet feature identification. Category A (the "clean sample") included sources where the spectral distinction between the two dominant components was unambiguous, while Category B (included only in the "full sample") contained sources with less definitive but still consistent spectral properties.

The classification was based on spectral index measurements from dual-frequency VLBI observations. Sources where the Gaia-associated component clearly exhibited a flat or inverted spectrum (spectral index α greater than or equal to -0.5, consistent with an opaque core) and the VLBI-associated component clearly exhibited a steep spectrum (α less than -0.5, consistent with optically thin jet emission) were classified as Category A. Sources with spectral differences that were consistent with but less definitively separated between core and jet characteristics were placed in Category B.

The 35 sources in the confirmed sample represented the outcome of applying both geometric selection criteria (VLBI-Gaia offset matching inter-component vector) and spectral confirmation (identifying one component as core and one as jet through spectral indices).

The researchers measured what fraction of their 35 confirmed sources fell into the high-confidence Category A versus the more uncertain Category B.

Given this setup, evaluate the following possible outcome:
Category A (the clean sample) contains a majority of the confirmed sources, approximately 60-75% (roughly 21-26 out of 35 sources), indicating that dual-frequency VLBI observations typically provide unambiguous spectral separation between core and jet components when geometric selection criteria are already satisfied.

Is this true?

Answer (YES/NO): NO